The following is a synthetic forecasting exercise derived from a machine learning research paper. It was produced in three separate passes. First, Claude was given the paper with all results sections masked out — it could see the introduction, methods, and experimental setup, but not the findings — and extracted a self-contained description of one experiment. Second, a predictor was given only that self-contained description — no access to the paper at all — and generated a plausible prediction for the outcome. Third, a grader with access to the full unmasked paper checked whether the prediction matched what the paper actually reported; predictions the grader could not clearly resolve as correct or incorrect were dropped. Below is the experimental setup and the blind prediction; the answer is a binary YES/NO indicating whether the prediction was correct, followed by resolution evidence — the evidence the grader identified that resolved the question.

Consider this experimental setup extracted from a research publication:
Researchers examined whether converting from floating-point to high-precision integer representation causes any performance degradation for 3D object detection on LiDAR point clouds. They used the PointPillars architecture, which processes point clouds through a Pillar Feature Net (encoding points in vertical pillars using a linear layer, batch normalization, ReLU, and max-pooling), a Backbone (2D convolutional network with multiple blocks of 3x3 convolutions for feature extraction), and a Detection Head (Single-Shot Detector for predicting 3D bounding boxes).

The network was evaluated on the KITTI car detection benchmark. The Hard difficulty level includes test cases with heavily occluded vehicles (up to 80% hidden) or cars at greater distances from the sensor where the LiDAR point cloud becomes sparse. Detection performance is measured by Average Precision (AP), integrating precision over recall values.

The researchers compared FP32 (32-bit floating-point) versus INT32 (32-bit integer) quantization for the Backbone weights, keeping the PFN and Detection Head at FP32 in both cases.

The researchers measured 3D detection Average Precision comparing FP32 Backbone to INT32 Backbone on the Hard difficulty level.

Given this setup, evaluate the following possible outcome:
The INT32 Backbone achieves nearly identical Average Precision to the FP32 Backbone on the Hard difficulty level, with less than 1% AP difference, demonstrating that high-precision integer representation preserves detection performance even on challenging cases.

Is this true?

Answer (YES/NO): NO